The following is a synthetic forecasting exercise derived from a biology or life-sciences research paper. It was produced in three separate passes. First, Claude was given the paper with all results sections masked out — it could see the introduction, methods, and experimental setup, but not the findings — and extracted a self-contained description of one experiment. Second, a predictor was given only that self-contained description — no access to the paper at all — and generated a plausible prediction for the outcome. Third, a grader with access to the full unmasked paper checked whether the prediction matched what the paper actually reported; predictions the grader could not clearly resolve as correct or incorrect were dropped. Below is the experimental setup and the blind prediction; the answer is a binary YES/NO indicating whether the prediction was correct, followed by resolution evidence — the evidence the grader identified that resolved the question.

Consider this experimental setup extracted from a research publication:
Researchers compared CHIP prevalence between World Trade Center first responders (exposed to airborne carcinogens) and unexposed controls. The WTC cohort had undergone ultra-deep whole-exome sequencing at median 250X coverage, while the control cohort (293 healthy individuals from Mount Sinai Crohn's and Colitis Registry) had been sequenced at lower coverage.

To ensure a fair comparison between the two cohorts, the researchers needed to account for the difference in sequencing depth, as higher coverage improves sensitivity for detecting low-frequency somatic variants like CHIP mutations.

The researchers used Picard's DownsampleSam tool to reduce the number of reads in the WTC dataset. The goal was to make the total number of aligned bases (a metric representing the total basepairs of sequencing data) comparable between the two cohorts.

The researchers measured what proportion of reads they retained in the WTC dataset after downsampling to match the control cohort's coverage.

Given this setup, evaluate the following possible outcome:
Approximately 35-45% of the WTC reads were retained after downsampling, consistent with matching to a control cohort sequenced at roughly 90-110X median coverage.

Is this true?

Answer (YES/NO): YES